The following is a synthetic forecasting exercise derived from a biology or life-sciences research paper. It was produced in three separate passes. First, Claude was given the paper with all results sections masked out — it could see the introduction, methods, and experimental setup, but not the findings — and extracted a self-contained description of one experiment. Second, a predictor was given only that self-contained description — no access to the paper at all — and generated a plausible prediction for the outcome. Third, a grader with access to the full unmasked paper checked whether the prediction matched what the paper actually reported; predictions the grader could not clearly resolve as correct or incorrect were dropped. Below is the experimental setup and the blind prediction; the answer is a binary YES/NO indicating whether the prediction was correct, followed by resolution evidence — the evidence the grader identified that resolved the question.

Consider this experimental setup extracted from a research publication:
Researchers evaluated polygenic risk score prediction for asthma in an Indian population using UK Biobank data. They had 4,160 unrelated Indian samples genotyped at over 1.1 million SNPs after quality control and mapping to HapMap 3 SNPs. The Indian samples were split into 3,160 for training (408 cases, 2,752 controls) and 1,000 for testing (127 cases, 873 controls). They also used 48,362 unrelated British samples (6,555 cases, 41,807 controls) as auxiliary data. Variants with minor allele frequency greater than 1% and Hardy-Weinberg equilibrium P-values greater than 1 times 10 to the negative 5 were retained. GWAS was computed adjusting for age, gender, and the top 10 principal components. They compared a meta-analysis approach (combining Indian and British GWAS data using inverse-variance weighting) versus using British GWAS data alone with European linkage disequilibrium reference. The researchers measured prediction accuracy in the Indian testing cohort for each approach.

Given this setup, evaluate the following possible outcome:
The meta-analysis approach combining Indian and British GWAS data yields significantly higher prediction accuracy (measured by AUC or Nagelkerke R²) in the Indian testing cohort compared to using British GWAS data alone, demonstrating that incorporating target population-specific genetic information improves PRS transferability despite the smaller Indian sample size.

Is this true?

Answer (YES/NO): NO